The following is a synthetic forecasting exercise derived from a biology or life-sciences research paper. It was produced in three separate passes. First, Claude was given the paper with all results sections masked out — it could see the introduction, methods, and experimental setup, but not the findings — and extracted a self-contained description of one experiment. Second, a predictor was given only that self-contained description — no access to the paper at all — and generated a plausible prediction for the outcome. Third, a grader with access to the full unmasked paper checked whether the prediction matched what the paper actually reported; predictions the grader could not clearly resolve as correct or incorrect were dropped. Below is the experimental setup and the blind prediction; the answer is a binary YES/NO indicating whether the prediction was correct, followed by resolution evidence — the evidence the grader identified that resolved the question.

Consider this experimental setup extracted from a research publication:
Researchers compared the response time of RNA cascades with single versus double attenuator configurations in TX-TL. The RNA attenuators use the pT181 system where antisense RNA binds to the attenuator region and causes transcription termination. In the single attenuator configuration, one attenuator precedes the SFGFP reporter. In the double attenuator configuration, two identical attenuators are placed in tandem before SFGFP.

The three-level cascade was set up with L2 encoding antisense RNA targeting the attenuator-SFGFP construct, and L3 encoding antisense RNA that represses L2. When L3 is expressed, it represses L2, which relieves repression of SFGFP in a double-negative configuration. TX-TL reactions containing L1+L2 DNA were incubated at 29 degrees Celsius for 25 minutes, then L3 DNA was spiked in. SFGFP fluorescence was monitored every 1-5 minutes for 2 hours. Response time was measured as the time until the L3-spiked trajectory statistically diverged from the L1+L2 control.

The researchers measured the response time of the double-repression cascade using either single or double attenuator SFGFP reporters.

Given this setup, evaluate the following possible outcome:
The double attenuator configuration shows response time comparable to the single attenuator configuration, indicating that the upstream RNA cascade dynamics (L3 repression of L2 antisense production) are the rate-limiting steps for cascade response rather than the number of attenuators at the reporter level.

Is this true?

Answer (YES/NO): NO